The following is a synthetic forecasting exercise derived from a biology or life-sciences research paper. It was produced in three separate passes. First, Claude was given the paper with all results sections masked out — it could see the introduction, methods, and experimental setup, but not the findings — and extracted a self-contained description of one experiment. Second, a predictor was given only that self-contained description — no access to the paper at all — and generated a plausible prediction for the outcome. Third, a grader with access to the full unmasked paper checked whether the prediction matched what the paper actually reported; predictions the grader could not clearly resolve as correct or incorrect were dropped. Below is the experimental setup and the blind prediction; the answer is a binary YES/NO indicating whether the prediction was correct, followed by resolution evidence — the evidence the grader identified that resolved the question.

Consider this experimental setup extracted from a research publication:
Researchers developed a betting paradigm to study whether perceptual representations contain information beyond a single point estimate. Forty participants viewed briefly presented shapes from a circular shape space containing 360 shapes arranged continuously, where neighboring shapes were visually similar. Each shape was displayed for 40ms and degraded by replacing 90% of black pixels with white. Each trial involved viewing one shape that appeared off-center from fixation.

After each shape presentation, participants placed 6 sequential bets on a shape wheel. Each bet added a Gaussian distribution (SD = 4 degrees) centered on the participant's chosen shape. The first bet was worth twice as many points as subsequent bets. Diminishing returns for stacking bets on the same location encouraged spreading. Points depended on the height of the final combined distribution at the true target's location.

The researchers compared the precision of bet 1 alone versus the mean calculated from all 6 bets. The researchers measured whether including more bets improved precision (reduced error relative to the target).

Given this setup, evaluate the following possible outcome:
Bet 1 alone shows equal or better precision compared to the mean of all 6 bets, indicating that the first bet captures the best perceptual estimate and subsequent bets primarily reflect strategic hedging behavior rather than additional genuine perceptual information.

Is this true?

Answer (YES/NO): NO